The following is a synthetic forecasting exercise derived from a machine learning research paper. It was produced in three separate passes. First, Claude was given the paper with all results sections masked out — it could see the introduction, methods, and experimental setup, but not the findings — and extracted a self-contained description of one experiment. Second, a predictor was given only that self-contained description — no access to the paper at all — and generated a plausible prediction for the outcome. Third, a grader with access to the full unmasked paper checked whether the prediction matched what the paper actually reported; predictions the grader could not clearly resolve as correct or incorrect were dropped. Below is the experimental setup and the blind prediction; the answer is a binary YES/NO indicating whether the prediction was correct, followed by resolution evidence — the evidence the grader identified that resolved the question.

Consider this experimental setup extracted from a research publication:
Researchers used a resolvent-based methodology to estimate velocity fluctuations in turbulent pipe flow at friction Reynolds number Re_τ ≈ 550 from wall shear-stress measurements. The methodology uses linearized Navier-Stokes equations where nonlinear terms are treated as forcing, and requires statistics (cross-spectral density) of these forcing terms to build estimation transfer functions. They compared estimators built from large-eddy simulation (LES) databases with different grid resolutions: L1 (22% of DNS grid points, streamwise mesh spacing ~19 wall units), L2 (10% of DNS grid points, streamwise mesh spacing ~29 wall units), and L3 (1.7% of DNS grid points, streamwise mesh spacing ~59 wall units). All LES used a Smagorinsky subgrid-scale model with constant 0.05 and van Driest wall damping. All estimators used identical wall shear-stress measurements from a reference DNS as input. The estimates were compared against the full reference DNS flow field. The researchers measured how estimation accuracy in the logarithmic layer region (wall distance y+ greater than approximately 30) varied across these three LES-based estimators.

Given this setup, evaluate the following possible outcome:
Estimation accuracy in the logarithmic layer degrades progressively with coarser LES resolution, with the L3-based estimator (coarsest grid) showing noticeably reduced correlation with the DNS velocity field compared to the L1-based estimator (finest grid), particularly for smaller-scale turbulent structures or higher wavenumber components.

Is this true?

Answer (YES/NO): YES